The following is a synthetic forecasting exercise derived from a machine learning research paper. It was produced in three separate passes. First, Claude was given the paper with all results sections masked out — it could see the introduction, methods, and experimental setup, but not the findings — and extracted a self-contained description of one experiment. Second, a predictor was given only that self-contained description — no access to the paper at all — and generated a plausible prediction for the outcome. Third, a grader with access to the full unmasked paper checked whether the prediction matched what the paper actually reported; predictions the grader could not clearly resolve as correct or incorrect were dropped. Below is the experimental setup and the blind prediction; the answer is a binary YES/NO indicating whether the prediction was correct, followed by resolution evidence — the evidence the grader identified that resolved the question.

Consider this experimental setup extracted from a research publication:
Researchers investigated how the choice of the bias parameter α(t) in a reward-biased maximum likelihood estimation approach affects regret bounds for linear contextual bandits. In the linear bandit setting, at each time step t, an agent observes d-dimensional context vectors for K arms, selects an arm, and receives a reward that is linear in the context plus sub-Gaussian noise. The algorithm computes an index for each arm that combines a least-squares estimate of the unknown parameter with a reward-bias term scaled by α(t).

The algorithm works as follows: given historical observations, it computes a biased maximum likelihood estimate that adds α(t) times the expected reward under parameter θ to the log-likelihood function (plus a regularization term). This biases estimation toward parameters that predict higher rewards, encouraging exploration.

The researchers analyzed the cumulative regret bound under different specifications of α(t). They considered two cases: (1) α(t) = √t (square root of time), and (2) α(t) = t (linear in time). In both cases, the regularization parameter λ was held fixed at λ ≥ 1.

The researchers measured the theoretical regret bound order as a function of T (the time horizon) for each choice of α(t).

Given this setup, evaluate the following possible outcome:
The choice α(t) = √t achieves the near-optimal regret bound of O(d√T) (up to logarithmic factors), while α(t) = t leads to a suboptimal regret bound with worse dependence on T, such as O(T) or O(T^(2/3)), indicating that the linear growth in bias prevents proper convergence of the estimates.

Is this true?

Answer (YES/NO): YES